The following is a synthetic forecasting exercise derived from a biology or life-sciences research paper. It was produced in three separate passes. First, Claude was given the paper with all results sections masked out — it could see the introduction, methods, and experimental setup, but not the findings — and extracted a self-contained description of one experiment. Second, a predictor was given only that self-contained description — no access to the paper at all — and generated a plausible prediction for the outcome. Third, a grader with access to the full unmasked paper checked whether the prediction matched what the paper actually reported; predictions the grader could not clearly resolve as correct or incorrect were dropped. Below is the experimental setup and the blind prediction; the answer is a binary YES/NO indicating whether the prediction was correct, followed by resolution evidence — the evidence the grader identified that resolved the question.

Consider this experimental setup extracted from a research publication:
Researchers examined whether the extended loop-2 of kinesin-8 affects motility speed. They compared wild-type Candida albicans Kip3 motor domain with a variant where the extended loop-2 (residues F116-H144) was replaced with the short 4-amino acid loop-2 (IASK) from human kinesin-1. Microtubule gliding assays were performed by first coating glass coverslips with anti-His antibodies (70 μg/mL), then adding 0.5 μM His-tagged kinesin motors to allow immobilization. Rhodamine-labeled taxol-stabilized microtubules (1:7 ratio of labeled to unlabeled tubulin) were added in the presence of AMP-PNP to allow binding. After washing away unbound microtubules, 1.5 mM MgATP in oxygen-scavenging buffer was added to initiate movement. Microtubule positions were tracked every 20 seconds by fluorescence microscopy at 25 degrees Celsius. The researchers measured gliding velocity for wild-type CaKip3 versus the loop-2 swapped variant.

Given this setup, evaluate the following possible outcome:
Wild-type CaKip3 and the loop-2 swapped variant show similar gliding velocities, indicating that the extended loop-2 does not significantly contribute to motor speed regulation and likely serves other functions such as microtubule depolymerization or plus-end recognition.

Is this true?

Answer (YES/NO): NO